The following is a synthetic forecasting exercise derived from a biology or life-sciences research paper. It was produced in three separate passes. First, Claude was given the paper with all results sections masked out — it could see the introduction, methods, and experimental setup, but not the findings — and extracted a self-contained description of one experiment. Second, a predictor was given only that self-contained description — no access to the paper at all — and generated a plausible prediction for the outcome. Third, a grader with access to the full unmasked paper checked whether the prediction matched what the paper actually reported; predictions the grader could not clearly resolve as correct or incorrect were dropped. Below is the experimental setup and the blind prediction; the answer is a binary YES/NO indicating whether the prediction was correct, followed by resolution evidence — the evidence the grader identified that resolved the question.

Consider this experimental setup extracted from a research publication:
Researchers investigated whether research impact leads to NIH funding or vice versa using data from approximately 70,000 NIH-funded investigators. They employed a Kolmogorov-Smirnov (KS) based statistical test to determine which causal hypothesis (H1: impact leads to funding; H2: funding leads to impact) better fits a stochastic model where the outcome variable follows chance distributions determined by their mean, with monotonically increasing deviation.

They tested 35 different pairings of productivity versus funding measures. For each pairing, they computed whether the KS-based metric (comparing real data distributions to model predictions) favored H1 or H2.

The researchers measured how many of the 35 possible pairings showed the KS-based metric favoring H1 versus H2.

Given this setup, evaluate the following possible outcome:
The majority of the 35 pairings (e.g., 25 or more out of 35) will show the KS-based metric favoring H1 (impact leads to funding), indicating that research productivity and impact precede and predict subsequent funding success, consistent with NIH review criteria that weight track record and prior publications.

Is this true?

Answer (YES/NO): YES